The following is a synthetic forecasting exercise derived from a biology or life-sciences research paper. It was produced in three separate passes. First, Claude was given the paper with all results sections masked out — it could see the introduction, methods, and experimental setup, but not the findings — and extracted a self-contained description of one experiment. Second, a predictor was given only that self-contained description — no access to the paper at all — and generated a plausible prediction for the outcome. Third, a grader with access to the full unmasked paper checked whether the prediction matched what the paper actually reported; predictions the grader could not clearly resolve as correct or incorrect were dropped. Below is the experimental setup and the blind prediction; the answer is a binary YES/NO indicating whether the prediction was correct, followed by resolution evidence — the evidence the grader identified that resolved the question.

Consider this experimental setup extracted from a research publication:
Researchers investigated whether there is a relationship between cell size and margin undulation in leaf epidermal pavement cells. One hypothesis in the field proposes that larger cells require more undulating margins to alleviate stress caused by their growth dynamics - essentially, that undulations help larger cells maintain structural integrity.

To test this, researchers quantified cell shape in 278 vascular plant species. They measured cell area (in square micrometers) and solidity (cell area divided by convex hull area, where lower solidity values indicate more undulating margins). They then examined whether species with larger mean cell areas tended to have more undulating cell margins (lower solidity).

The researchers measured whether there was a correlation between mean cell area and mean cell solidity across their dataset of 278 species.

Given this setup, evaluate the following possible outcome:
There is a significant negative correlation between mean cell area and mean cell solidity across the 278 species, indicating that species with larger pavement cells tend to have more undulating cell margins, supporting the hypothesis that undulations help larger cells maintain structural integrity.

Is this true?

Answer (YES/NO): NO